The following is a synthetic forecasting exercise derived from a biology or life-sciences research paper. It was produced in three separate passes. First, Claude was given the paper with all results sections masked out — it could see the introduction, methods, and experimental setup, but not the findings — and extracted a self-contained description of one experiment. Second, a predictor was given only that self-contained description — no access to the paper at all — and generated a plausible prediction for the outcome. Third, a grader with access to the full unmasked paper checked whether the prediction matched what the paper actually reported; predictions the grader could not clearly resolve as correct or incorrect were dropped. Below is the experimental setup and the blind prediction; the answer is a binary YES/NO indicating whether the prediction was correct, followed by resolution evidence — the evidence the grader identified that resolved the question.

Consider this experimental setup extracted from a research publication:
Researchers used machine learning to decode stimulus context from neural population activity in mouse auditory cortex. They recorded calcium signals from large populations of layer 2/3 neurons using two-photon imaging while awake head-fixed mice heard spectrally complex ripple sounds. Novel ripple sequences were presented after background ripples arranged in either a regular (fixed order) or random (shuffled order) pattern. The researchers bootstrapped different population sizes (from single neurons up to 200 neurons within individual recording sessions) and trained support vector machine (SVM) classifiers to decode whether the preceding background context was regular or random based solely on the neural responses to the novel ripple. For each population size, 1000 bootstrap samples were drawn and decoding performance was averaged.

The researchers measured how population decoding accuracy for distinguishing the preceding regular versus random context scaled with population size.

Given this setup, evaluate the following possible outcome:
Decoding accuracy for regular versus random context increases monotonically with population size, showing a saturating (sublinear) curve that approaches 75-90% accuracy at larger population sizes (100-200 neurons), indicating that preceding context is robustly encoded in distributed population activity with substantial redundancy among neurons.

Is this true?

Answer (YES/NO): NO